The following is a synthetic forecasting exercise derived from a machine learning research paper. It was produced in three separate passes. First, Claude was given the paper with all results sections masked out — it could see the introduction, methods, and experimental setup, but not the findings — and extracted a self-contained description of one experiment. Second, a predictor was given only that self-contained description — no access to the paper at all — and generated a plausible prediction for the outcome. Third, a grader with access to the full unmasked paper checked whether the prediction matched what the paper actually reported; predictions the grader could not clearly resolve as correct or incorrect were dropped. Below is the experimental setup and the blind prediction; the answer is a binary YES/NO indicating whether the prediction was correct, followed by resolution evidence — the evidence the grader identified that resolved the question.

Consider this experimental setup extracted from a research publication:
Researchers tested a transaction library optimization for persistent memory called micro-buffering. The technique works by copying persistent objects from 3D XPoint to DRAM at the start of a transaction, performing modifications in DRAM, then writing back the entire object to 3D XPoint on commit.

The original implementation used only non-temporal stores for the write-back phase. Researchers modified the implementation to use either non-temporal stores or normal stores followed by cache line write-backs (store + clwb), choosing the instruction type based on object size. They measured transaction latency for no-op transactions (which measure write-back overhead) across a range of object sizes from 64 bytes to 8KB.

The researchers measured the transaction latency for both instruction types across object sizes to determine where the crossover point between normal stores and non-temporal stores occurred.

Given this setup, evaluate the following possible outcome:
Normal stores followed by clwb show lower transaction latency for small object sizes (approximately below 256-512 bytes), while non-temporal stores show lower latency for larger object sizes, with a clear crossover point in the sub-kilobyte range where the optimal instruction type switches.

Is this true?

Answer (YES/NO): NO